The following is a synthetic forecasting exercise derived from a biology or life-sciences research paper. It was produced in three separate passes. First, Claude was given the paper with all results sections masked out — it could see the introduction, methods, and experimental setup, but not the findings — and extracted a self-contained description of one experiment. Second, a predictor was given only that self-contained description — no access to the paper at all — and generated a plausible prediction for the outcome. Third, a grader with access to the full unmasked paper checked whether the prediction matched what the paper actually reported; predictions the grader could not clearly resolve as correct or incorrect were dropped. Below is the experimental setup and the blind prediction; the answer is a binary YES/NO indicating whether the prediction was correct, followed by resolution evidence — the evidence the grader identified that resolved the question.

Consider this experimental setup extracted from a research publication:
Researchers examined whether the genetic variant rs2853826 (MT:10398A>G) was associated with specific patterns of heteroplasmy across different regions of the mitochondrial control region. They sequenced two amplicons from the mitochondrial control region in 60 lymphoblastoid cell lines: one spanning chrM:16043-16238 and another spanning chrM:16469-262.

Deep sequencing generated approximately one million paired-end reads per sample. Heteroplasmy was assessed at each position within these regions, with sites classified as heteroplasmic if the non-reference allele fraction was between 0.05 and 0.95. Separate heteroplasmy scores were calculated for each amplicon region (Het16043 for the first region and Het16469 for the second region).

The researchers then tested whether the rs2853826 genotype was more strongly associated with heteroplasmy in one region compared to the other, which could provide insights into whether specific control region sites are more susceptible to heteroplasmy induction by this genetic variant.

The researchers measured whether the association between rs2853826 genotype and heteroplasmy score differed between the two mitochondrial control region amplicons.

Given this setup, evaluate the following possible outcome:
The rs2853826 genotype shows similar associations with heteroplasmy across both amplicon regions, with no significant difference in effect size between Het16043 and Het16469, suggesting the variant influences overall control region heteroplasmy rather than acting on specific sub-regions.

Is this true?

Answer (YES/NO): NO